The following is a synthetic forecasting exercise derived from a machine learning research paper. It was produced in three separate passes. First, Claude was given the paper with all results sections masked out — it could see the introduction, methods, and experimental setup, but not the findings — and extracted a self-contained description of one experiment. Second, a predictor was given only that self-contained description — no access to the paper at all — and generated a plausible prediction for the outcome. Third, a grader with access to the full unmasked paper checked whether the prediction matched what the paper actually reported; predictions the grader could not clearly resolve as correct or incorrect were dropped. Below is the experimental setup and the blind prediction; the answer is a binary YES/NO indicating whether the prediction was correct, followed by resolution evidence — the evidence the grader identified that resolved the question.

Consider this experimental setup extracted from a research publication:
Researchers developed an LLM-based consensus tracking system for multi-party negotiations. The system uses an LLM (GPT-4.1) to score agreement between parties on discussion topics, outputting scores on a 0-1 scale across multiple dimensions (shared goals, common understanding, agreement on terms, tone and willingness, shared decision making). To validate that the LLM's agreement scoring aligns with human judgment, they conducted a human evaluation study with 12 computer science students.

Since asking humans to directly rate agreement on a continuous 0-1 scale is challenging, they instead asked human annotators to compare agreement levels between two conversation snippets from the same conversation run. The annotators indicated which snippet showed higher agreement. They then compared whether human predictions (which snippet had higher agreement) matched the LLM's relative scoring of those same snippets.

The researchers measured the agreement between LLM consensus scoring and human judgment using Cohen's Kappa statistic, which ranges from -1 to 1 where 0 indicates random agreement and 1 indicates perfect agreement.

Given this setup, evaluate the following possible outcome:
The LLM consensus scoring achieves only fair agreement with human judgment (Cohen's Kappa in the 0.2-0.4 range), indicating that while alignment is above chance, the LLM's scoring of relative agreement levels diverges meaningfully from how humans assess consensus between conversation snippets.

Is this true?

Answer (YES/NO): NO